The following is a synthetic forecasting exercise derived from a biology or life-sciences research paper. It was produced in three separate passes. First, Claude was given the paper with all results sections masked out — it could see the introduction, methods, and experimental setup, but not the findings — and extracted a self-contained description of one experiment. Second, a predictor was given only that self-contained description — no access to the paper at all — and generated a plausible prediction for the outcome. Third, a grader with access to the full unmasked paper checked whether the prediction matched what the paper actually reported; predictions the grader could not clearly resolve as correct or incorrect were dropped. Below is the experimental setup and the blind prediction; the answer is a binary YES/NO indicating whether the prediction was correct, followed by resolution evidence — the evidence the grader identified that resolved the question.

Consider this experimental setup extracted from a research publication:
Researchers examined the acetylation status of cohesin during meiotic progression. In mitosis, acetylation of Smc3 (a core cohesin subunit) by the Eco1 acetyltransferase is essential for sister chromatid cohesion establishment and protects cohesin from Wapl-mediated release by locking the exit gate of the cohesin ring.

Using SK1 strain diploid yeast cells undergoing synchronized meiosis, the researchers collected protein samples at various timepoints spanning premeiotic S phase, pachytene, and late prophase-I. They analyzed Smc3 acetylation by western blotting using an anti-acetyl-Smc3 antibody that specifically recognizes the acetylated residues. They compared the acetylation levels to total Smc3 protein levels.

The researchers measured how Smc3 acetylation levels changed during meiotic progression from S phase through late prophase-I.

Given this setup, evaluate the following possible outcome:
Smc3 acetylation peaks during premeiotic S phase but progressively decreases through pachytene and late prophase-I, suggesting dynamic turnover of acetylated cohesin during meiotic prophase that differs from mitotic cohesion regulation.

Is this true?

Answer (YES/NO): NO